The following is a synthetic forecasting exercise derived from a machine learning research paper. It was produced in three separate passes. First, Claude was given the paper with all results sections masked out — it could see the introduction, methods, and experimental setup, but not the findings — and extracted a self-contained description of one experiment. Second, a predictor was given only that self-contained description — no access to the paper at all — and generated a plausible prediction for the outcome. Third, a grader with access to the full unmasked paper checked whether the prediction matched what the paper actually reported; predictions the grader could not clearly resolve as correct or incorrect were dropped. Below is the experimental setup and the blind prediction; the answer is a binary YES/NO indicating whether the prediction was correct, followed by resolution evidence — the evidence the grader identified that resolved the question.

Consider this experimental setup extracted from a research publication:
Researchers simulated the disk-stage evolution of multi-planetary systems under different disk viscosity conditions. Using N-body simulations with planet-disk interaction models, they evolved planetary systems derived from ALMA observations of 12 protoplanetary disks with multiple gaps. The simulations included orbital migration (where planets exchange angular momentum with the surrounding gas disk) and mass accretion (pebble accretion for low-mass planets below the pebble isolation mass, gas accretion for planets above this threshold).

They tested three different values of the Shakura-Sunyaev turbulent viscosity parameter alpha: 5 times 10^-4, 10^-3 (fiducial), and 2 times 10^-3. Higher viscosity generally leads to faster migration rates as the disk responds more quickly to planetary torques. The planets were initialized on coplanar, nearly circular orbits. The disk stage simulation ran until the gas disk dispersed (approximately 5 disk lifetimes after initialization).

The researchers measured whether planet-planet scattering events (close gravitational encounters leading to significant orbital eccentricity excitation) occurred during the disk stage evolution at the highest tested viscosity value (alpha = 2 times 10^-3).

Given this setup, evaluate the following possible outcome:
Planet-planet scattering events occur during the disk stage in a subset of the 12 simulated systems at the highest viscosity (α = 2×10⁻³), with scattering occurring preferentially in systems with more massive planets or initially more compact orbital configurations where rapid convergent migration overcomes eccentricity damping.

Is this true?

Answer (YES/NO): YES